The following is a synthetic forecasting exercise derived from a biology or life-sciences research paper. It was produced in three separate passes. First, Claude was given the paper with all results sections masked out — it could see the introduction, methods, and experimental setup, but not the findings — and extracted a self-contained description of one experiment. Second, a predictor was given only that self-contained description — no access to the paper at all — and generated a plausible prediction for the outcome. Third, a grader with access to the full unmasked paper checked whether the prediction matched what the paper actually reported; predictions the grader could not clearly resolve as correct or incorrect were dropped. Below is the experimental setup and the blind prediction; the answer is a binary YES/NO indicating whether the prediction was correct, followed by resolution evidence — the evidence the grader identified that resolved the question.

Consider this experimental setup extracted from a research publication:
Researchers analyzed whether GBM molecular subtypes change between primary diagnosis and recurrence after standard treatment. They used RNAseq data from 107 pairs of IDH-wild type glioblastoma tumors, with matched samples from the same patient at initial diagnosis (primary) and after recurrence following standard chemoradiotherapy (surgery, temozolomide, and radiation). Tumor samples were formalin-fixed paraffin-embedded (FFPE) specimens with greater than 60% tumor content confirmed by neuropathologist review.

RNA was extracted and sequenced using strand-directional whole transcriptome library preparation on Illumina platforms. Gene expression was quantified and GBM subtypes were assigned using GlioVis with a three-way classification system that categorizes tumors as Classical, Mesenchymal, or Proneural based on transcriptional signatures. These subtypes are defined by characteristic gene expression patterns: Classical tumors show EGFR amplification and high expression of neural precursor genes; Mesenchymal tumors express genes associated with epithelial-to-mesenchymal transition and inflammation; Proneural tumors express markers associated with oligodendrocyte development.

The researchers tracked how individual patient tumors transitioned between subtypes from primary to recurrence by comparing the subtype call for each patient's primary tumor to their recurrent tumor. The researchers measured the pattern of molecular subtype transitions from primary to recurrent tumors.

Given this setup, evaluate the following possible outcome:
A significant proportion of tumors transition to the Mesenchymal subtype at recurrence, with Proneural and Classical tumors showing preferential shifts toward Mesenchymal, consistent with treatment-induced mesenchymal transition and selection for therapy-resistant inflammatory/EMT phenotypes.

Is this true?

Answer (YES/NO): NO